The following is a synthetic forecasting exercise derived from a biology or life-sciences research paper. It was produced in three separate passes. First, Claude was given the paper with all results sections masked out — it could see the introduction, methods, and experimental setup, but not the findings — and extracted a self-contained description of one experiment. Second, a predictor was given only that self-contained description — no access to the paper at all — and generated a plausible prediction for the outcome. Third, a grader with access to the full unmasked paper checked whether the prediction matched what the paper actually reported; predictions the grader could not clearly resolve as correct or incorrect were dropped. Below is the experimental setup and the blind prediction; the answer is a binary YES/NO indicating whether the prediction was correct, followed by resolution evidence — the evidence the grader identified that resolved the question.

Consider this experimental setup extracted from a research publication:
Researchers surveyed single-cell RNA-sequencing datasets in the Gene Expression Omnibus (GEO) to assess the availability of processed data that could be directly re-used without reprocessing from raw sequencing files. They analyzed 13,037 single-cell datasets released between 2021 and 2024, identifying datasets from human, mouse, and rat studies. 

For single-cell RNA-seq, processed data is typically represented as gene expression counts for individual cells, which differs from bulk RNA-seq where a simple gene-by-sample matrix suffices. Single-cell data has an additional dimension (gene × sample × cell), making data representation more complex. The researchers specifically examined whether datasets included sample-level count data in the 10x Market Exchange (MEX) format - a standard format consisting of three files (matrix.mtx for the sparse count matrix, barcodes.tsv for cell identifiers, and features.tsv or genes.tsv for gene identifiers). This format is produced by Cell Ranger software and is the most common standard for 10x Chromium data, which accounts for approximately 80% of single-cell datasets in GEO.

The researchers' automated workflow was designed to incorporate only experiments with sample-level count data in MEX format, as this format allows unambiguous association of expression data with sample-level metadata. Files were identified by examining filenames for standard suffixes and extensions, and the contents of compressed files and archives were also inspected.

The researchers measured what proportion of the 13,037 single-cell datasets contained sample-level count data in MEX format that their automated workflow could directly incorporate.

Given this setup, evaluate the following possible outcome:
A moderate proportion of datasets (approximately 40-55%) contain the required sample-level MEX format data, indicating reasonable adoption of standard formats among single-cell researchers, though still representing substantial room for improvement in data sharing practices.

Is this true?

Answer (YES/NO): YES